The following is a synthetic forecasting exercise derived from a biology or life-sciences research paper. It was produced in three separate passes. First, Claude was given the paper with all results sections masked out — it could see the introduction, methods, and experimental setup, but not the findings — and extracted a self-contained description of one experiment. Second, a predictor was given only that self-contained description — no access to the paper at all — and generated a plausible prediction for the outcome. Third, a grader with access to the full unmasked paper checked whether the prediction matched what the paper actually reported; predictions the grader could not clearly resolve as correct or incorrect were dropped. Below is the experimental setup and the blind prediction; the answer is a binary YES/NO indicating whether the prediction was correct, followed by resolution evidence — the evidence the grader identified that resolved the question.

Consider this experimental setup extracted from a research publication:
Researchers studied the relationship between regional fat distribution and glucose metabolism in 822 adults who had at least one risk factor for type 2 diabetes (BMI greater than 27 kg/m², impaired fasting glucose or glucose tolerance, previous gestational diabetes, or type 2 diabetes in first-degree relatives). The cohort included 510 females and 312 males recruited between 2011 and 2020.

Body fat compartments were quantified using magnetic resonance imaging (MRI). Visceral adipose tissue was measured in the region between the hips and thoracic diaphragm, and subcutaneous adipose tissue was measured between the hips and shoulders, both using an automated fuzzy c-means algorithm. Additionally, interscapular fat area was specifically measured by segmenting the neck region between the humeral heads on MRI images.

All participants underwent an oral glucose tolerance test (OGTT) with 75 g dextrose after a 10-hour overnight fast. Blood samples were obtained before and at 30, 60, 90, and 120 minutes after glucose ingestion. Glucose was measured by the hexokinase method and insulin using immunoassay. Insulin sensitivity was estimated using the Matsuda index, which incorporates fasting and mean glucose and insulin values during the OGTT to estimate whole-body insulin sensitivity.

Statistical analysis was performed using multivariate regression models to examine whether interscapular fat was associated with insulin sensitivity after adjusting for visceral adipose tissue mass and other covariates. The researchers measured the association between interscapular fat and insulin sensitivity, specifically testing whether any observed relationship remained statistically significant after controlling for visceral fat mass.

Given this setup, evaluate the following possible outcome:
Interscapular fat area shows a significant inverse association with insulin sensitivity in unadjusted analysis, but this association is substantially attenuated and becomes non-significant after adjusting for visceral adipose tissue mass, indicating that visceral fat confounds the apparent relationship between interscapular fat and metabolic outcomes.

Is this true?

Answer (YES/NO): NO